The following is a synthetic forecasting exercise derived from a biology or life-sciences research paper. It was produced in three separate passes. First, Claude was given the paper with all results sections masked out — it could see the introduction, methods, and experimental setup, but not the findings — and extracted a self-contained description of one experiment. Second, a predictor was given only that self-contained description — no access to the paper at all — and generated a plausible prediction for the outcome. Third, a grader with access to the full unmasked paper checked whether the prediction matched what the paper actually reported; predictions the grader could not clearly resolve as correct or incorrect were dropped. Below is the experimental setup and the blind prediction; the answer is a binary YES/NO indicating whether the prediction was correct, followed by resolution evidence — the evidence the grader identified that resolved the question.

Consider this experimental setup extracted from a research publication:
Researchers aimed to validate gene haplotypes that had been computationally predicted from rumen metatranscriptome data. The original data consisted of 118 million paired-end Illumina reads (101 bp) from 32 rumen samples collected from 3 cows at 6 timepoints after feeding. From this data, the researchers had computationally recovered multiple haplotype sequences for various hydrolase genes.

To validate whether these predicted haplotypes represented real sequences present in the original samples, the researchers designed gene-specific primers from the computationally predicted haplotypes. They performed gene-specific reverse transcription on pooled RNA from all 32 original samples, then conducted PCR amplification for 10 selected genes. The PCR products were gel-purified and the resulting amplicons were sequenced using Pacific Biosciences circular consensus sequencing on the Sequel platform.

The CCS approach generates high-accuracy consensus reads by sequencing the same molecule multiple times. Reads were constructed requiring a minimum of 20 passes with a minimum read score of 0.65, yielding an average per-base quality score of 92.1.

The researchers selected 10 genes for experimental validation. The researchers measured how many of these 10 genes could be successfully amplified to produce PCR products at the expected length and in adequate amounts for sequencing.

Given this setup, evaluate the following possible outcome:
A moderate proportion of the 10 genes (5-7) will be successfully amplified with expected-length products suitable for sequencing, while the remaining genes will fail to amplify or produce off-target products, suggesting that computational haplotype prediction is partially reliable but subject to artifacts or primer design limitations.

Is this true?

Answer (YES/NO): NO